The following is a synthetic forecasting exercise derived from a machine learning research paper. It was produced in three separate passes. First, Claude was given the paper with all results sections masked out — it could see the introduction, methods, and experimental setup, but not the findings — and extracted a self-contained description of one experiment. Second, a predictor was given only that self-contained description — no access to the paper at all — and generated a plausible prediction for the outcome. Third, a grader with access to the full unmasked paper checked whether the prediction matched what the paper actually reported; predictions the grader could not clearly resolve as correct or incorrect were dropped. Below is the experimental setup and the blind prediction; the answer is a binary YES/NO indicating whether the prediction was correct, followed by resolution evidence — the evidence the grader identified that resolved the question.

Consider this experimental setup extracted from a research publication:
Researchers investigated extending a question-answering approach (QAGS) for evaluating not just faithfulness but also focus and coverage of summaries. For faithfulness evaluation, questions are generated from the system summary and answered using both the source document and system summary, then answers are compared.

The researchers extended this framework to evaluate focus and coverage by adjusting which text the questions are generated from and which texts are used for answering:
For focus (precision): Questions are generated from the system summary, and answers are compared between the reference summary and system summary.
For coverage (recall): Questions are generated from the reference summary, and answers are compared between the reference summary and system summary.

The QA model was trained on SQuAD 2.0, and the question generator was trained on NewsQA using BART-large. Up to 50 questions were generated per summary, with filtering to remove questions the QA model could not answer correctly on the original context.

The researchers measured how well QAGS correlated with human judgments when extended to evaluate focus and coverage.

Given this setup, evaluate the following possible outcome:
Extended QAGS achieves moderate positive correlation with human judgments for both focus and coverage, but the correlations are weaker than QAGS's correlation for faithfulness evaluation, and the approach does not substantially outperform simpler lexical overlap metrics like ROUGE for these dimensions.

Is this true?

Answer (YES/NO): NO